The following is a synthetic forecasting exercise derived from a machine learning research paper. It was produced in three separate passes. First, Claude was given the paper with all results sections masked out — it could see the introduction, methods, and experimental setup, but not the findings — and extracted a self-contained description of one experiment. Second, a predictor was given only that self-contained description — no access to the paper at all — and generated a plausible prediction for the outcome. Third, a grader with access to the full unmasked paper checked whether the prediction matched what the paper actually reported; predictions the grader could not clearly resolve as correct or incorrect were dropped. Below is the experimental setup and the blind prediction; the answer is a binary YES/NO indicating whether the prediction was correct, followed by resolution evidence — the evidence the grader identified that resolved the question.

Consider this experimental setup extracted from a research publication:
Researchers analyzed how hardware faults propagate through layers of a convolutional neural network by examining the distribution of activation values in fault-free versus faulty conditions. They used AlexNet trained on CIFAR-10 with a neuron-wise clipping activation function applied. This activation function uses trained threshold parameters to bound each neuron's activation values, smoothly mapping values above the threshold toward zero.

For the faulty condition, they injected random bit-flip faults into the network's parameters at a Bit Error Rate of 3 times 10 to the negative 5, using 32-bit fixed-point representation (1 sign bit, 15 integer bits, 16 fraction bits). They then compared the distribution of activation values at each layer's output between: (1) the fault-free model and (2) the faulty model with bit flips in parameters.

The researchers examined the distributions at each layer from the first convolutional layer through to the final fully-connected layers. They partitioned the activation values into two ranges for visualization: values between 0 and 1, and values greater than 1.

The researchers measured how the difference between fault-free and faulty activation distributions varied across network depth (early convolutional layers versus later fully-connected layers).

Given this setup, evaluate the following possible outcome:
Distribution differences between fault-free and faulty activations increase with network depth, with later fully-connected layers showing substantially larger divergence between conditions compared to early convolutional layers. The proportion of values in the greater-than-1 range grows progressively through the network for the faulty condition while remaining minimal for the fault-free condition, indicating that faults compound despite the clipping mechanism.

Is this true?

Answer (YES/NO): YES